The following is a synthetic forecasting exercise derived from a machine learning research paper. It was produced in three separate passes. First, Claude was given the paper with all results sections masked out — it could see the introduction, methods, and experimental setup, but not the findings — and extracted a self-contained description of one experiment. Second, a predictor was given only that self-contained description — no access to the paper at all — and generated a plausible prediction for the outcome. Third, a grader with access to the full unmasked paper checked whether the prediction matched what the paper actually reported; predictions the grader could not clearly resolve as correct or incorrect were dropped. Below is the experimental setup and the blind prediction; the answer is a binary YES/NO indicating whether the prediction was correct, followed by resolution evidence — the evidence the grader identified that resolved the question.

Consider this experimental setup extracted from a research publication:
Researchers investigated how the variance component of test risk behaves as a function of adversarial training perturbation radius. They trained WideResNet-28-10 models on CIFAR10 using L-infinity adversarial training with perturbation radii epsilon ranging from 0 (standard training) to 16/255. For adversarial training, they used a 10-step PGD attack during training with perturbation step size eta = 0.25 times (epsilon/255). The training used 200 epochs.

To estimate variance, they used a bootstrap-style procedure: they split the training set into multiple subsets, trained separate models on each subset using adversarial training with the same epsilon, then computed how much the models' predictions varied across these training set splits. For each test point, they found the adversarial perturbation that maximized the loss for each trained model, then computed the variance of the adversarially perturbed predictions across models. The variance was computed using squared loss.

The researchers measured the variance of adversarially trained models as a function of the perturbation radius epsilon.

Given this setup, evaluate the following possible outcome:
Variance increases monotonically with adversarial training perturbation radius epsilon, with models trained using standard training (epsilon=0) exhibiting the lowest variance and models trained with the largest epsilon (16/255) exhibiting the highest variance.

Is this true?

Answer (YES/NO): NO